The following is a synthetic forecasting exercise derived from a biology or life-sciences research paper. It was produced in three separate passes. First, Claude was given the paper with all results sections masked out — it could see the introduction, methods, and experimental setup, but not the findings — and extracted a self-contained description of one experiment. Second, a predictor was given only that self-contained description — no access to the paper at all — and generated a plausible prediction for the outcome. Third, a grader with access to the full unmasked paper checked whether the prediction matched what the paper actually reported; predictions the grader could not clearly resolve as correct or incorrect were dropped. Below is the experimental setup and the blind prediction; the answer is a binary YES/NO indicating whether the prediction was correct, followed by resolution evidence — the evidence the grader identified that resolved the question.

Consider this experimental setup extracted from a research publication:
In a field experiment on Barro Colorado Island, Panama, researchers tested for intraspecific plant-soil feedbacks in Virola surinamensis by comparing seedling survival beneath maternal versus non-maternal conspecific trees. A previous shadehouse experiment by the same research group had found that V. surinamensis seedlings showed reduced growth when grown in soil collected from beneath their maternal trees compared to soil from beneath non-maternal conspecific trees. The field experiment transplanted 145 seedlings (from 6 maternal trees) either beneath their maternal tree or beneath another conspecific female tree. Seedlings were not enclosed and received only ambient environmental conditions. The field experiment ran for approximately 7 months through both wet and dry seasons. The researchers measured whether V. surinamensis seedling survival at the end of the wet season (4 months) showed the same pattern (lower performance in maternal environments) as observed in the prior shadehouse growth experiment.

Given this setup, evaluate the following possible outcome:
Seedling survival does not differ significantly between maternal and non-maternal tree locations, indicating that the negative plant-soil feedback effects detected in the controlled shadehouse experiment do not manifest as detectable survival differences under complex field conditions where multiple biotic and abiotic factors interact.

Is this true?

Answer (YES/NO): NO